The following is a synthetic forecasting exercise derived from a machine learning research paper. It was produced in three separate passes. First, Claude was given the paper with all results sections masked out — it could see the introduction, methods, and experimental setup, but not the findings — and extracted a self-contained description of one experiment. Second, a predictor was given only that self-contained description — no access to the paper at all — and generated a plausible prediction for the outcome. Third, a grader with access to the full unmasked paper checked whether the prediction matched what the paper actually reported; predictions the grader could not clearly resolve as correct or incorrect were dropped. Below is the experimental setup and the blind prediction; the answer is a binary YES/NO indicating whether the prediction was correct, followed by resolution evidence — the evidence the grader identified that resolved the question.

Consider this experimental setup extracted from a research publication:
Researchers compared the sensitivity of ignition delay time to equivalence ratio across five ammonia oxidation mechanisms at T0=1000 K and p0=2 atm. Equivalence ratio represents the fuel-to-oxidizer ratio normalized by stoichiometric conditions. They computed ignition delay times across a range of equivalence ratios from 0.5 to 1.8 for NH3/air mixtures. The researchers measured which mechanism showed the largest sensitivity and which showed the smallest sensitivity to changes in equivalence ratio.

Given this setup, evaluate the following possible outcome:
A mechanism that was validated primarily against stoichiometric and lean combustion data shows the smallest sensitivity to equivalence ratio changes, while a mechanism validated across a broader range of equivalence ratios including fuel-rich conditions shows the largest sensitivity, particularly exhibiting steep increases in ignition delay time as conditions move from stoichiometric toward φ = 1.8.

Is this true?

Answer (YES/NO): YES